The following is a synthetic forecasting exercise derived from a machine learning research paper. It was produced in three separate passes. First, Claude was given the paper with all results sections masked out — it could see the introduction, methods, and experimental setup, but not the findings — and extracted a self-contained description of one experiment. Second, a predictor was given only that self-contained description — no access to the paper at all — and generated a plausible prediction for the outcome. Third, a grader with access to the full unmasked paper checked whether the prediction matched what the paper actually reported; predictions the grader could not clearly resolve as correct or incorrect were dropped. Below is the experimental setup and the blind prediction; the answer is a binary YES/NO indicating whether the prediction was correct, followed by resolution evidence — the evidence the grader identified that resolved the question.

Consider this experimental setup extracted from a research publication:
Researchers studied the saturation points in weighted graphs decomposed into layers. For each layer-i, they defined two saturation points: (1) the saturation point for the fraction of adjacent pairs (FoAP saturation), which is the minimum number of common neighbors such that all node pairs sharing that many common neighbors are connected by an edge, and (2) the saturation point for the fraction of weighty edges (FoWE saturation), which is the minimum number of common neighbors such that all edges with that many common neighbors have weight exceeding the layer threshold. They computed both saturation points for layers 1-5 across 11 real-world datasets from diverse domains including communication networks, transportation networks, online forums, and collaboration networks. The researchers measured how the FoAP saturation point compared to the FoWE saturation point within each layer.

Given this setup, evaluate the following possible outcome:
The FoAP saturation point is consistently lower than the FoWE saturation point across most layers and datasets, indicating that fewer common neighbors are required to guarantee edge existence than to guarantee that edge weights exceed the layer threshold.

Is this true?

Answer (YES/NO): NO